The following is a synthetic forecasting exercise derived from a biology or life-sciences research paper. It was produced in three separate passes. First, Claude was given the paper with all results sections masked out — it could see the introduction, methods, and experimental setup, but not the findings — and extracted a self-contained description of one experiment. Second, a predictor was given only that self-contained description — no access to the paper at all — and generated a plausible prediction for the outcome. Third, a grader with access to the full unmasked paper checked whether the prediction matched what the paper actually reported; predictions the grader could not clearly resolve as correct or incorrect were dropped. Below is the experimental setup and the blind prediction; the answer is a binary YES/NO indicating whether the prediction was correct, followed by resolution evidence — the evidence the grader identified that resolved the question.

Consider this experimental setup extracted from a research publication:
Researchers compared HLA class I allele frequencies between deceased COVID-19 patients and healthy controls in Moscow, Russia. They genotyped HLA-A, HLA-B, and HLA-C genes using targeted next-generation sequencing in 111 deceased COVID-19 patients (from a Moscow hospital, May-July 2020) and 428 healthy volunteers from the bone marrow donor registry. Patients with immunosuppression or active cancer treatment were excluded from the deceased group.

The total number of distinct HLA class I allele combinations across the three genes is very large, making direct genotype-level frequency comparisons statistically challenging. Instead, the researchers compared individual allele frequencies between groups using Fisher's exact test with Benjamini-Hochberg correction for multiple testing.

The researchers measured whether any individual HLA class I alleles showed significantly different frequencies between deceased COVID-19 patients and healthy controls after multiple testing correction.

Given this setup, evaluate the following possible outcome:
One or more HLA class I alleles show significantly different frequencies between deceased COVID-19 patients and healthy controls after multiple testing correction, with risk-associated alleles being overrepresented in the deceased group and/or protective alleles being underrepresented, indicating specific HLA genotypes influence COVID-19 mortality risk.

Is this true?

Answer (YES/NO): NO